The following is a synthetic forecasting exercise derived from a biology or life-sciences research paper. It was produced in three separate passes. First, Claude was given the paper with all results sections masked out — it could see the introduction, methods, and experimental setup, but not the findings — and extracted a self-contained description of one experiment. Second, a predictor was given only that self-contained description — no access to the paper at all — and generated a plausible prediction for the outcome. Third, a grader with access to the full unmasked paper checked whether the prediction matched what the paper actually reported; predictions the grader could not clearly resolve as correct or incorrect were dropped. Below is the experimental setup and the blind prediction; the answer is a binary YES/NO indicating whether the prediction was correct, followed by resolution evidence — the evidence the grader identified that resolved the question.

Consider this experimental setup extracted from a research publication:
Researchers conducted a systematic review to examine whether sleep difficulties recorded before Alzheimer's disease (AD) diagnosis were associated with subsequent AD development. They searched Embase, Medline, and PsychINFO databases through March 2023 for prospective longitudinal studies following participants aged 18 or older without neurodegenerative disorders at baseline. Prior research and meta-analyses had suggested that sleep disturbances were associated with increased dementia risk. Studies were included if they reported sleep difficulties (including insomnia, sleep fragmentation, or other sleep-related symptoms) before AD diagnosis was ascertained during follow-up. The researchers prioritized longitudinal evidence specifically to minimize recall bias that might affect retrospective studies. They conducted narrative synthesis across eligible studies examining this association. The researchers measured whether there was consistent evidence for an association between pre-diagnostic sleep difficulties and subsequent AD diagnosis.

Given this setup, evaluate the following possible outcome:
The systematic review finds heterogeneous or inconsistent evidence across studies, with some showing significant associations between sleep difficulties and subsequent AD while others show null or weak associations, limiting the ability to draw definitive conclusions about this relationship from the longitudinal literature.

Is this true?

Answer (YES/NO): YES